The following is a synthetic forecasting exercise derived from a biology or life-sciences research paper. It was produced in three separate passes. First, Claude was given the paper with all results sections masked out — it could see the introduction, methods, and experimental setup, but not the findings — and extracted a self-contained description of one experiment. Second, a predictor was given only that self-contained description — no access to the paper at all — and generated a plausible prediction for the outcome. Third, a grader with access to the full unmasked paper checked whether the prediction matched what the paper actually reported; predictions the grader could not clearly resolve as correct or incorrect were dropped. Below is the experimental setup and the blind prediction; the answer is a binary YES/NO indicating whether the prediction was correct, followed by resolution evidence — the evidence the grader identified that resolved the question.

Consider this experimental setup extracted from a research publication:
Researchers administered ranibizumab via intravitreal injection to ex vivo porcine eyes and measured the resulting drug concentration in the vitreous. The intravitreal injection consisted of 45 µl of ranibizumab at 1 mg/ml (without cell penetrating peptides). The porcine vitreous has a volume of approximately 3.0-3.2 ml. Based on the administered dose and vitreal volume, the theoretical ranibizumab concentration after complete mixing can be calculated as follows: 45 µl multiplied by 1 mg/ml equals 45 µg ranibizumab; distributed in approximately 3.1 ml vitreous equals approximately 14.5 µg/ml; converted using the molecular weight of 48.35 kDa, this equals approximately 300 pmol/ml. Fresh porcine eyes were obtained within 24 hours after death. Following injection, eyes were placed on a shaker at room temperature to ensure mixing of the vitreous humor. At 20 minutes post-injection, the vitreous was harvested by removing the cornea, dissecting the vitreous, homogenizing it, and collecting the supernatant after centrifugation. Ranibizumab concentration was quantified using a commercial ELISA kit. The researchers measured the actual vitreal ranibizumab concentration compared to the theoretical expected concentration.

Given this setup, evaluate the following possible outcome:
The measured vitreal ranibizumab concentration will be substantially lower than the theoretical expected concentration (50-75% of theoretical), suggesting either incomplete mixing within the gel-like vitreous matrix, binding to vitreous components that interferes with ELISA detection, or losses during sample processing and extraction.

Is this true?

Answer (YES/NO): NO